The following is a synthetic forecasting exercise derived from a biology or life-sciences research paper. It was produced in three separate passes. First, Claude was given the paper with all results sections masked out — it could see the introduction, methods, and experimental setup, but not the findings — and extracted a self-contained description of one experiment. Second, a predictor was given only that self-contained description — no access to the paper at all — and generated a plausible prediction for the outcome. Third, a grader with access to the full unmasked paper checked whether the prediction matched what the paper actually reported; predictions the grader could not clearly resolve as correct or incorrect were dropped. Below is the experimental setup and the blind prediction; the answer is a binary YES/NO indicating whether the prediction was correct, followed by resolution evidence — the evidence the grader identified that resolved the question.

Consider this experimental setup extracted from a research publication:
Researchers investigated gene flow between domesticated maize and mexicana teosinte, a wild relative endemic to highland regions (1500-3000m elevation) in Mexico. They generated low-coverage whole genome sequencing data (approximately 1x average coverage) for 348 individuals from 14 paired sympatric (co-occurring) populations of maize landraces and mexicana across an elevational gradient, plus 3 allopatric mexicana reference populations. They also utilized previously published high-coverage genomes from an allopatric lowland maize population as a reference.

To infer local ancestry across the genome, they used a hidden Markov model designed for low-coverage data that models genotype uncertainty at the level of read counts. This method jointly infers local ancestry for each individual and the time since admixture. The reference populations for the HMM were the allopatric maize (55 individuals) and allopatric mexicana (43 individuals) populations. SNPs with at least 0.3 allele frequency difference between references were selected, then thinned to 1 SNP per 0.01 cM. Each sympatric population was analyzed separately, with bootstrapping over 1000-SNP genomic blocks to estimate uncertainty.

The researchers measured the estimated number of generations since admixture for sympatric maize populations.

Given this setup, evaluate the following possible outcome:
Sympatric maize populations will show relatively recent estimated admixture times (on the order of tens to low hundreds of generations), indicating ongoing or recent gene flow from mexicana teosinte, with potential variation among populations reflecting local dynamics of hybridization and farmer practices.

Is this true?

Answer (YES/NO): NO